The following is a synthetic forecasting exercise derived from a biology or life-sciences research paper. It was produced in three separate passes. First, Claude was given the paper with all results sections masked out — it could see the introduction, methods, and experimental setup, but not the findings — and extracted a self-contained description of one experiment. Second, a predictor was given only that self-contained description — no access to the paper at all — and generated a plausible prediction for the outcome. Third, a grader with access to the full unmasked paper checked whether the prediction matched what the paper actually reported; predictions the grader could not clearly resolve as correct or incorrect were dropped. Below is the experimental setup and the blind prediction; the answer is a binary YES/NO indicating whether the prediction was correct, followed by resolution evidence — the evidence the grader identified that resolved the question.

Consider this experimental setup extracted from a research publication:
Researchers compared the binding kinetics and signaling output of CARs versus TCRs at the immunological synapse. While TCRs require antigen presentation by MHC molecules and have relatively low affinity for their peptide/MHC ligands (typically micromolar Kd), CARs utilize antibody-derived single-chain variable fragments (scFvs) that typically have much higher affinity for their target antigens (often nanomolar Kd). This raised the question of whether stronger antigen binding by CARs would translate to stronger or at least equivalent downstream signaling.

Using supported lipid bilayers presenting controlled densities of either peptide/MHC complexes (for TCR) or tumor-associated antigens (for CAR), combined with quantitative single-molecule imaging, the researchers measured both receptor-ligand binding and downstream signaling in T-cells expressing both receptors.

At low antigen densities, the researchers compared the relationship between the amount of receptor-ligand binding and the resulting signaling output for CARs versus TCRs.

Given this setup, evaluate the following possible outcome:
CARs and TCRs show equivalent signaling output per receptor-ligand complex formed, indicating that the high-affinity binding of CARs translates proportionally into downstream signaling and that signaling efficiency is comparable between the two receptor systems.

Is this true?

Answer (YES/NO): NO